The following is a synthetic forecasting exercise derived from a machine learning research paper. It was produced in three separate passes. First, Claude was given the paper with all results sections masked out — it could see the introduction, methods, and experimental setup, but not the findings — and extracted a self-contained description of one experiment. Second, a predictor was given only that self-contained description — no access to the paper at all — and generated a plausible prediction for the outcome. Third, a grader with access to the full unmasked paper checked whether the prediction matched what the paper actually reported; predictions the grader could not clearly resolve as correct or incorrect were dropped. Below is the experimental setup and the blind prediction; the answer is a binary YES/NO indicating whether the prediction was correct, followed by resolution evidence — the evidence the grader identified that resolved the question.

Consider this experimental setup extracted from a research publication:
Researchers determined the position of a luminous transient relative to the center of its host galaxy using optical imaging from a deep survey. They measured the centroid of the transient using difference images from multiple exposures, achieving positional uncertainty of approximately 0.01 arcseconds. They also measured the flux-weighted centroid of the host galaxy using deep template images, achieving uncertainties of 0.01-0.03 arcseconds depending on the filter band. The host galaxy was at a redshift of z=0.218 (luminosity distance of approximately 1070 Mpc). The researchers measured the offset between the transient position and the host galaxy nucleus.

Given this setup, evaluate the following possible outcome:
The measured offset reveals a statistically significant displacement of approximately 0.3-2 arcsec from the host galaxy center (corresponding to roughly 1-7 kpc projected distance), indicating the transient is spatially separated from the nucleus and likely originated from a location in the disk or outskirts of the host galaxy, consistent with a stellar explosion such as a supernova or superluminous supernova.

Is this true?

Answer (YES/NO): YES